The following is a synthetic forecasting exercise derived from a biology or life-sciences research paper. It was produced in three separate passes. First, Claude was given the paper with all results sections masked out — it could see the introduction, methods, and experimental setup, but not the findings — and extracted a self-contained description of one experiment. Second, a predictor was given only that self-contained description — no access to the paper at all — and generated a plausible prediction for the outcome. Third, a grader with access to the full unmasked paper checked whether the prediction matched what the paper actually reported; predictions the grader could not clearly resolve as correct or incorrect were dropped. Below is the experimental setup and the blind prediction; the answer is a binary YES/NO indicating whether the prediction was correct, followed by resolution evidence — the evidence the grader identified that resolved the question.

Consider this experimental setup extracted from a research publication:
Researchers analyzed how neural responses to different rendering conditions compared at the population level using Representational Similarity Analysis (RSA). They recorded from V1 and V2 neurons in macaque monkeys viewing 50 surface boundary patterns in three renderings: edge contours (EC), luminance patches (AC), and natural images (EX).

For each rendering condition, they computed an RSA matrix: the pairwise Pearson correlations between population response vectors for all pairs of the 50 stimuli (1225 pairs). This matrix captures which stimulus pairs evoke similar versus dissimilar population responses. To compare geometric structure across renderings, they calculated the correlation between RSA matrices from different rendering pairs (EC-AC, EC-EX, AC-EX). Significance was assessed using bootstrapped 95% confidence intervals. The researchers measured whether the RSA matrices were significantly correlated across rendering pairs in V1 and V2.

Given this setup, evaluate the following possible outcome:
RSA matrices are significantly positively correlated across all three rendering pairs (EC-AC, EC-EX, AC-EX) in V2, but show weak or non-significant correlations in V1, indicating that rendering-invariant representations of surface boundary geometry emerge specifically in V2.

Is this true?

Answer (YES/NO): NO